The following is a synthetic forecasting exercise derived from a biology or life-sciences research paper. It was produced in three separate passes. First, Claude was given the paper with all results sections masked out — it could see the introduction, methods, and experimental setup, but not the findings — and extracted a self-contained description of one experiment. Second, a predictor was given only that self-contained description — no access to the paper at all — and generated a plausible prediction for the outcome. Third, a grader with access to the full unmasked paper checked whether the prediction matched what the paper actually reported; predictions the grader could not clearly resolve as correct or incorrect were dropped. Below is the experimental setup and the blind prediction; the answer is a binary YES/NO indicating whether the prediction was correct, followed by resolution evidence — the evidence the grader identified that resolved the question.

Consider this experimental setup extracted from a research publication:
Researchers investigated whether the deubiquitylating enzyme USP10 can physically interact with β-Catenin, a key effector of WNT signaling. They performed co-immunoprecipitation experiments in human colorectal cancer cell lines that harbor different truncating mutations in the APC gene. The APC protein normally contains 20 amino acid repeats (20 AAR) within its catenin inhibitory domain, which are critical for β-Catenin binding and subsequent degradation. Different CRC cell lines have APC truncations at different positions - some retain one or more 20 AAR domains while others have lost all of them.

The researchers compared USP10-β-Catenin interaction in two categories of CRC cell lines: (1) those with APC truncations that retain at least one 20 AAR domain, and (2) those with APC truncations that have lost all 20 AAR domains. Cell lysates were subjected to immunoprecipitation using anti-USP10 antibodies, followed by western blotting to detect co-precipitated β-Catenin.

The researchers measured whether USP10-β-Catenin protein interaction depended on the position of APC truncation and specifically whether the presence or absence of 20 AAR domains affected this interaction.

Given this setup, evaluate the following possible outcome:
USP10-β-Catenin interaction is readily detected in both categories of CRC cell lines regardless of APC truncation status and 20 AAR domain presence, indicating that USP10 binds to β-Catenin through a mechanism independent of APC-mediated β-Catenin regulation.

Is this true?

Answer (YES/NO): NO